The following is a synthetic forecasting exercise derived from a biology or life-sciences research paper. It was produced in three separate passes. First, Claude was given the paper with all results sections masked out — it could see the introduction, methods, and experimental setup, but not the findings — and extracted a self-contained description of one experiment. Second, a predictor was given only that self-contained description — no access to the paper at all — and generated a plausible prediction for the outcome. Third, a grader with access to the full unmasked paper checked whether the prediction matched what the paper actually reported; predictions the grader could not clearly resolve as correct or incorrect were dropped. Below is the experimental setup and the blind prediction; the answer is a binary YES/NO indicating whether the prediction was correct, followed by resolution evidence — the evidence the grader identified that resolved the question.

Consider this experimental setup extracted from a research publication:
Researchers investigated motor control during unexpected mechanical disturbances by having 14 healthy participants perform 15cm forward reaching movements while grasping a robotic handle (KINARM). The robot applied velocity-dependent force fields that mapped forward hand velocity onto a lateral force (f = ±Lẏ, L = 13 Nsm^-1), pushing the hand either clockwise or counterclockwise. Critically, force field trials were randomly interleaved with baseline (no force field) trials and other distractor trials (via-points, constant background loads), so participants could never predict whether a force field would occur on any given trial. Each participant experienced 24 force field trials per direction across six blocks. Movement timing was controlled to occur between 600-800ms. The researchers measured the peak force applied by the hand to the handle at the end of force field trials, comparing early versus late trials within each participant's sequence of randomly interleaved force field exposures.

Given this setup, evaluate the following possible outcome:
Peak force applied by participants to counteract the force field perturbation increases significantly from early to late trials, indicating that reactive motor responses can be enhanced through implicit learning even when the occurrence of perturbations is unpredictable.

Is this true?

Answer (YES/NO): NO